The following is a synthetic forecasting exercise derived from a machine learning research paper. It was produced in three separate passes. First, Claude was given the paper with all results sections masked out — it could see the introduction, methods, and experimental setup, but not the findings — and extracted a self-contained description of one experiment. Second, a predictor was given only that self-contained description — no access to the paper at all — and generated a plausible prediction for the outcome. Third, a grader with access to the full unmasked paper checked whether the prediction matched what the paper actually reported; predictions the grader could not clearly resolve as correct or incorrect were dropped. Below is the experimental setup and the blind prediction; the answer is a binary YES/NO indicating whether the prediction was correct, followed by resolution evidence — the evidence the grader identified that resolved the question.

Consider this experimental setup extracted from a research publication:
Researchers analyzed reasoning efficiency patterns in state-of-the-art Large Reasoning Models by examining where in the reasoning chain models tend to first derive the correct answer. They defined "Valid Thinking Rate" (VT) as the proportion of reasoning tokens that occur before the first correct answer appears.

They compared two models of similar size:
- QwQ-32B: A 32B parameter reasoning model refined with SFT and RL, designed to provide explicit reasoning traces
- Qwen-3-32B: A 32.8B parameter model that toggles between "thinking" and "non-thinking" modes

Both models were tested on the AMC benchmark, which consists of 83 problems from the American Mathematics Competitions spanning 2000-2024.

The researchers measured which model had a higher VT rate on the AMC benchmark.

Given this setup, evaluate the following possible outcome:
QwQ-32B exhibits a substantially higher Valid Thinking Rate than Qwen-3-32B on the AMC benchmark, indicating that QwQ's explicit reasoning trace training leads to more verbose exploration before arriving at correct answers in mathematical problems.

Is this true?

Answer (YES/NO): NO